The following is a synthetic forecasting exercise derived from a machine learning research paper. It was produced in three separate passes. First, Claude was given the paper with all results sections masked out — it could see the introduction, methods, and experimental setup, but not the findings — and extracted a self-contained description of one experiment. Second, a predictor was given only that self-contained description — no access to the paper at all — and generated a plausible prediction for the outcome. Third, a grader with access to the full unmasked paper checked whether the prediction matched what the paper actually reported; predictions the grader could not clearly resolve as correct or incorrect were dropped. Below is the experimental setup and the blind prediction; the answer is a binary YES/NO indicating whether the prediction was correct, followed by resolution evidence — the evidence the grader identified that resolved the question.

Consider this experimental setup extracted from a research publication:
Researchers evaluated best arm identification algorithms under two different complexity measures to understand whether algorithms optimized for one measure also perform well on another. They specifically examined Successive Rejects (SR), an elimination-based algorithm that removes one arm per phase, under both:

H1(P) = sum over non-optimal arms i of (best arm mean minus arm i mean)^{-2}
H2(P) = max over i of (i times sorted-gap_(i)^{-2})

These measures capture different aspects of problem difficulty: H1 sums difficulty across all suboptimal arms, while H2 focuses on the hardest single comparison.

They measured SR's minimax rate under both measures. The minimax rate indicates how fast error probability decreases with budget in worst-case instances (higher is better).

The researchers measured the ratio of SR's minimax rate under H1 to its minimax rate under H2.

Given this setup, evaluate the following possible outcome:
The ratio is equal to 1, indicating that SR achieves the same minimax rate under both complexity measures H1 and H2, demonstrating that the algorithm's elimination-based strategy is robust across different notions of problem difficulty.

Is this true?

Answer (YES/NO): NO